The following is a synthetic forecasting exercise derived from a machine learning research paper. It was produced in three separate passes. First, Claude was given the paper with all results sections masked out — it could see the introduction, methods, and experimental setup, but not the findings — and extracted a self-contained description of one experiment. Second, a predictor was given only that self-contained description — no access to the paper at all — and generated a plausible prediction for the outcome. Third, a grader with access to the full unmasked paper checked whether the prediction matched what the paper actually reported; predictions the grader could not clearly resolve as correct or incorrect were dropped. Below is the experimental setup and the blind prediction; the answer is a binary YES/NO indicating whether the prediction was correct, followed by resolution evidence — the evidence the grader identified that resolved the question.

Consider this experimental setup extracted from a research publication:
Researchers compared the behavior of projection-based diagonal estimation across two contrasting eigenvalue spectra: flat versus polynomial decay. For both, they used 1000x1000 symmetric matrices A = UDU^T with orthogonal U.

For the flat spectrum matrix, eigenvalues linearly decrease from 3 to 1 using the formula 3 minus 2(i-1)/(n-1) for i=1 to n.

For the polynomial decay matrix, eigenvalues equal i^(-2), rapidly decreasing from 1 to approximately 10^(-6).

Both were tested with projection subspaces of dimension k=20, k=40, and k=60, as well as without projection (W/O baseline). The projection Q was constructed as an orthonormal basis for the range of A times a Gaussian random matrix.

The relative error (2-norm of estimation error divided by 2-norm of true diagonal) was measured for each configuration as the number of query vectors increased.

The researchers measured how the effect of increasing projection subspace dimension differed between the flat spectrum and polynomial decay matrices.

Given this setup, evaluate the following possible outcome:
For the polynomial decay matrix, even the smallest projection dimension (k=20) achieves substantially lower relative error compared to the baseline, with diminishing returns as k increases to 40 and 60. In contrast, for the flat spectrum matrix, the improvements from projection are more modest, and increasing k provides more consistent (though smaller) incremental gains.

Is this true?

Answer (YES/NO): NO